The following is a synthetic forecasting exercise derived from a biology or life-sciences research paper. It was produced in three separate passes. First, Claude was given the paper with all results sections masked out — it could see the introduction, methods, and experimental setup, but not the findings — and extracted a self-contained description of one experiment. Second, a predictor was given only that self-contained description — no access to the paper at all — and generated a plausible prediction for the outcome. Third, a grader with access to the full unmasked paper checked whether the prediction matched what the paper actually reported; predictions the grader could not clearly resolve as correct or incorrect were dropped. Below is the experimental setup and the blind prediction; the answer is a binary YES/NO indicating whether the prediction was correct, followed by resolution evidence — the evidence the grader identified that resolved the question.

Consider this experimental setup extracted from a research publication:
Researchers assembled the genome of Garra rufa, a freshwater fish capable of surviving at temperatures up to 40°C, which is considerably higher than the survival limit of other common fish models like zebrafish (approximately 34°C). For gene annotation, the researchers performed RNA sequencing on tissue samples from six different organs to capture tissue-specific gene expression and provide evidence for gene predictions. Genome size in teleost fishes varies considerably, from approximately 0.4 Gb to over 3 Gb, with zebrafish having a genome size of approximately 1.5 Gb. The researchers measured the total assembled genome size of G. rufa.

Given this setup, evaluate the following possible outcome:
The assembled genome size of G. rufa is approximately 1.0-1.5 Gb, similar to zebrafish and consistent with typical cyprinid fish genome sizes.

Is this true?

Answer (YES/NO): YES